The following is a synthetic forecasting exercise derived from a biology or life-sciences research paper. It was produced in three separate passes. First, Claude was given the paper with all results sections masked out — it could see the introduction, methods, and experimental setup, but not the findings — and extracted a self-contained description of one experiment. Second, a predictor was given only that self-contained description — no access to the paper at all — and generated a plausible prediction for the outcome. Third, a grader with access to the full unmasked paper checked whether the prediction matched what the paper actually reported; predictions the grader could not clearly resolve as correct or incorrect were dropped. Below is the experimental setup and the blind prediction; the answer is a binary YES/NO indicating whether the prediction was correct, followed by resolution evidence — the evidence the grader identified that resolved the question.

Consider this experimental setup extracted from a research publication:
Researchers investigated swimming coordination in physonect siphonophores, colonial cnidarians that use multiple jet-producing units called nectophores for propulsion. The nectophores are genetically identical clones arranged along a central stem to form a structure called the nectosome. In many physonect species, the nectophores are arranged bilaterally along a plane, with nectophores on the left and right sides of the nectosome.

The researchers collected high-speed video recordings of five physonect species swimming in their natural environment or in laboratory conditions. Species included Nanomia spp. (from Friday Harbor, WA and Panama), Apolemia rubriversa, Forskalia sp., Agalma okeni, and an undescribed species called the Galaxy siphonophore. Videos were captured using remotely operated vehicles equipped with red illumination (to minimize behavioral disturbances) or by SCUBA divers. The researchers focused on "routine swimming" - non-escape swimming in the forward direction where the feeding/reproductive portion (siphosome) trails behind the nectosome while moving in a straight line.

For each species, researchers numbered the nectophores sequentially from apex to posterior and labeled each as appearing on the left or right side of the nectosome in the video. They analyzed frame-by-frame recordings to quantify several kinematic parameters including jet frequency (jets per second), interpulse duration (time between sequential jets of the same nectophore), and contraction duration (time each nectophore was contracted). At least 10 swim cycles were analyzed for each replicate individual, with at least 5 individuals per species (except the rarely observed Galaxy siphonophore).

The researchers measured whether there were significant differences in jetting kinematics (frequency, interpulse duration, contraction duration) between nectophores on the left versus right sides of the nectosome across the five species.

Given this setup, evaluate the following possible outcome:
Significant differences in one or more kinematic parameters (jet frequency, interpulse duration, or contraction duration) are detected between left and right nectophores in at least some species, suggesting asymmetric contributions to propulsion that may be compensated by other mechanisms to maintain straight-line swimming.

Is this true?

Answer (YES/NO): NO